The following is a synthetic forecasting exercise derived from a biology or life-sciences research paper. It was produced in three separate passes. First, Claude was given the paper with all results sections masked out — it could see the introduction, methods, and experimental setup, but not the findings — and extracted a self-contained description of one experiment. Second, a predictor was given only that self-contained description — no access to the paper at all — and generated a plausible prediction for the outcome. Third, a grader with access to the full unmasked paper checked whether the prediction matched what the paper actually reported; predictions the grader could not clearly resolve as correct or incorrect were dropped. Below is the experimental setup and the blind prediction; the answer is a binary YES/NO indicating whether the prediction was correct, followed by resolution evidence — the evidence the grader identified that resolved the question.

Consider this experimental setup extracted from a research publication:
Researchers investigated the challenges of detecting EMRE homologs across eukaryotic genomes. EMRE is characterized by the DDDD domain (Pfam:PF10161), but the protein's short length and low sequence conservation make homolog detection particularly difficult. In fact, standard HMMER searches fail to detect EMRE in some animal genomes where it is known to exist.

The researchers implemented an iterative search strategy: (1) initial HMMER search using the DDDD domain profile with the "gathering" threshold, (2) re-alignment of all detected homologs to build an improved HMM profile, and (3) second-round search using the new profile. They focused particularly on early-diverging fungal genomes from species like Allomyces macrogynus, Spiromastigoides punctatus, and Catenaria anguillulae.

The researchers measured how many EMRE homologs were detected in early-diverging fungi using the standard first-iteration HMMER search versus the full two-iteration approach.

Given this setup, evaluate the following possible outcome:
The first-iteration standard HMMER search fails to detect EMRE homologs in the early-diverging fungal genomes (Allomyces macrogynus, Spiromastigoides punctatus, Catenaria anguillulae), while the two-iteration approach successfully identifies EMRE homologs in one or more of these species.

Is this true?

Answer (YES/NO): NO